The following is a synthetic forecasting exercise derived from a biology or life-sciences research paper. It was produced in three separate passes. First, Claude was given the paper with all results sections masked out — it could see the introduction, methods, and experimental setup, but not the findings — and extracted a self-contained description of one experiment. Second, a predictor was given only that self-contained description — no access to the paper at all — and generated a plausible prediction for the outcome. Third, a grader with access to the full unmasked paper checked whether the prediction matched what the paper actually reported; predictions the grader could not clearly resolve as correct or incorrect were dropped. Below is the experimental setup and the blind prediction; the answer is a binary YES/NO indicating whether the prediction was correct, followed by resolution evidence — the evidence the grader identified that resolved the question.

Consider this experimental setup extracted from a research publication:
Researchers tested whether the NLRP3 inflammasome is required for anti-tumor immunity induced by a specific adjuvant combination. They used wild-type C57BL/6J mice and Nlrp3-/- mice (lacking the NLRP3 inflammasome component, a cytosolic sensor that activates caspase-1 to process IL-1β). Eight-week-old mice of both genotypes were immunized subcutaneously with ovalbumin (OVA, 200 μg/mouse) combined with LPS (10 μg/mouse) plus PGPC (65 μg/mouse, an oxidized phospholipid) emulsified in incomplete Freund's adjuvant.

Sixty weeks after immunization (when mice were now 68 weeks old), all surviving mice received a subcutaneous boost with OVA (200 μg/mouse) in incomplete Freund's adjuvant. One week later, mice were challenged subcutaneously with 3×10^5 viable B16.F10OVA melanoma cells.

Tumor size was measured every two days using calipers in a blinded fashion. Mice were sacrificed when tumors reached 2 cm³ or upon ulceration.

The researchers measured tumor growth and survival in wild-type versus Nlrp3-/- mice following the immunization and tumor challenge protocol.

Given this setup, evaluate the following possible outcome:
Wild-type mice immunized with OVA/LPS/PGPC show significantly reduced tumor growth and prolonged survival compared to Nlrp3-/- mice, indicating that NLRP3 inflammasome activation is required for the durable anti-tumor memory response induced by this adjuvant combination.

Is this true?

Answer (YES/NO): YES